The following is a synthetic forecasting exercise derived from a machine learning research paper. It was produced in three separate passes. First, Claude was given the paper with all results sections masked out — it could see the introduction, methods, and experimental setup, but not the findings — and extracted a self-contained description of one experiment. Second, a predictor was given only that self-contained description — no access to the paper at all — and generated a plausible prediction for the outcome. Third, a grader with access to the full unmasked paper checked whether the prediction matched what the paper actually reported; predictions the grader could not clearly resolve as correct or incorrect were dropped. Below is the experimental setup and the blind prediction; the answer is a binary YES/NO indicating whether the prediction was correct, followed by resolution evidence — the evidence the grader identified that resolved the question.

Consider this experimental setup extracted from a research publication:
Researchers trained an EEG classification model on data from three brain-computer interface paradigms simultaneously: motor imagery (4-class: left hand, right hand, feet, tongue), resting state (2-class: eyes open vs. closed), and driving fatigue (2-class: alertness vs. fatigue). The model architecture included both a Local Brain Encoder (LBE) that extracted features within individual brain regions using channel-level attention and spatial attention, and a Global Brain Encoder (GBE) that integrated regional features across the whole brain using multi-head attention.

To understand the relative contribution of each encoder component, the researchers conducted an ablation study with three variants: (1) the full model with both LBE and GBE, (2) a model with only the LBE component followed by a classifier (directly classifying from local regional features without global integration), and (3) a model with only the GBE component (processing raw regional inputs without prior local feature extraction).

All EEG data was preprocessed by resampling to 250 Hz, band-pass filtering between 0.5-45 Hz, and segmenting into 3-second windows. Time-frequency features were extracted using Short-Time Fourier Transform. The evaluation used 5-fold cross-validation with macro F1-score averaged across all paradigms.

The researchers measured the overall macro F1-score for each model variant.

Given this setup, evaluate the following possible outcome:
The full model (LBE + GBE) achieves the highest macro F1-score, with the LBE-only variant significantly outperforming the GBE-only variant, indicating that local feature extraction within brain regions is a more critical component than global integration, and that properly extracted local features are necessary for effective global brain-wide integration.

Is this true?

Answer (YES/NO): NO